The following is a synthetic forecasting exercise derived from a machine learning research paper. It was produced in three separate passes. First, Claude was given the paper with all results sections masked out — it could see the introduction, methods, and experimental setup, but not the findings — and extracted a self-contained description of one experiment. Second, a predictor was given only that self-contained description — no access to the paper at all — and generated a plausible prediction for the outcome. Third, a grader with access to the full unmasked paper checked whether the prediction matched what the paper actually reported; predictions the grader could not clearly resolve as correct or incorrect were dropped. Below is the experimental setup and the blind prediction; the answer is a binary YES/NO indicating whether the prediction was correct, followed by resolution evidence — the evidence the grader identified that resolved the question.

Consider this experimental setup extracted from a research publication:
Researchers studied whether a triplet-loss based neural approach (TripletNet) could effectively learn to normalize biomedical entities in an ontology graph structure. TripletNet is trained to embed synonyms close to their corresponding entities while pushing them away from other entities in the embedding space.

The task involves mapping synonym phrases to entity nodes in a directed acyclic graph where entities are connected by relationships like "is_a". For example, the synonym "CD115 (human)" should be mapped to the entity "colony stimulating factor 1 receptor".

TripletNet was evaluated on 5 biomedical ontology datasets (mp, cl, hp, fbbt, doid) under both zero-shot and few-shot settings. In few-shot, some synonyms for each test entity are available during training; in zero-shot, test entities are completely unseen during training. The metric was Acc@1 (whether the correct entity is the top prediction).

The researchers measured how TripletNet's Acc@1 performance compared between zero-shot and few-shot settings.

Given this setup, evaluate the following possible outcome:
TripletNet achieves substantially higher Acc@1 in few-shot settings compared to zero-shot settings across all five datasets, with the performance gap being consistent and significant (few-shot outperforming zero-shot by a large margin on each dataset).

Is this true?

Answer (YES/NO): NO